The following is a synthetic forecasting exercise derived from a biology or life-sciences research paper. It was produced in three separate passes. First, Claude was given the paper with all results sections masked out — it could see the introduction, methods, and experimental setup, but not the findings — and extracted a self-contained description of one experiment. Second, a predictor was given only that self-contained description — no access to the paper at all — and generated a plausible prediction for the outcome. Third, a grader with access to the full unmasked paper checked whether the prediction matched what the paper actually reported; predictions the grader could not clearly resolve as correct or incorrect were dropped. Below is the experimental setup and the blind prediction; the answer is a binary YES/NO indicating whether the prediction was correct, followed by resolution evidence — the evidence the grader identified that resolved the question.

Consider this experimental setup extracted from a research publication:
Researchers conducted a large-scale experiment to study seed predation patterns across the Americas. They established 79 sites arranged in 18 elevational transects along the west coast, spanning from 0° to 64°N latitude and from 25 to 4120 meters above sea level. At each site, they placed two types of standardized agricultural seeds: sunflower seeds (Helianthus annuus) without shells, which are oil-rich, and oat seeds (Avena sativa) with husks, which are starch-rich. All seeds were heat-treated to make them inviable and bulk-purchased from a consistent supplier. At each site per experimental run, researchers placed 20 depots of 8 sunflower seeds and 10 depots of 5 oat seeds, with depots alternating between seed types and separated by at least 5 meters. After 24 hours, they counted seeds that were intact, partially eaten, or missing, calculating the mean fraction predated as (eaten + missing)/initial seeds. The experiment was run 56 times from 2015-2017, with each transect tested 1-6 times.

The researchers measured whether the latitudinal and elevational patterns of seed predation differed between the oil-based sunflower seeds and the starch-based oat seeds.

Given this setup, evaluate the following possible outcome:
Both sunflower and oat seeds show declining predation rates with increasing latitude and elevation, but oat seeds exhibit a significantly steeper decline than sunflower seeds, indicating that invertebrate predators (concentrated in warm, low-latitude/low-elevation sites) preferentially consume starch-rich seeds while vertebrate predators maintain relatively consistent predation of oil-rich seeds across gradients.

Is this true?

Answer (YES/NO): NO